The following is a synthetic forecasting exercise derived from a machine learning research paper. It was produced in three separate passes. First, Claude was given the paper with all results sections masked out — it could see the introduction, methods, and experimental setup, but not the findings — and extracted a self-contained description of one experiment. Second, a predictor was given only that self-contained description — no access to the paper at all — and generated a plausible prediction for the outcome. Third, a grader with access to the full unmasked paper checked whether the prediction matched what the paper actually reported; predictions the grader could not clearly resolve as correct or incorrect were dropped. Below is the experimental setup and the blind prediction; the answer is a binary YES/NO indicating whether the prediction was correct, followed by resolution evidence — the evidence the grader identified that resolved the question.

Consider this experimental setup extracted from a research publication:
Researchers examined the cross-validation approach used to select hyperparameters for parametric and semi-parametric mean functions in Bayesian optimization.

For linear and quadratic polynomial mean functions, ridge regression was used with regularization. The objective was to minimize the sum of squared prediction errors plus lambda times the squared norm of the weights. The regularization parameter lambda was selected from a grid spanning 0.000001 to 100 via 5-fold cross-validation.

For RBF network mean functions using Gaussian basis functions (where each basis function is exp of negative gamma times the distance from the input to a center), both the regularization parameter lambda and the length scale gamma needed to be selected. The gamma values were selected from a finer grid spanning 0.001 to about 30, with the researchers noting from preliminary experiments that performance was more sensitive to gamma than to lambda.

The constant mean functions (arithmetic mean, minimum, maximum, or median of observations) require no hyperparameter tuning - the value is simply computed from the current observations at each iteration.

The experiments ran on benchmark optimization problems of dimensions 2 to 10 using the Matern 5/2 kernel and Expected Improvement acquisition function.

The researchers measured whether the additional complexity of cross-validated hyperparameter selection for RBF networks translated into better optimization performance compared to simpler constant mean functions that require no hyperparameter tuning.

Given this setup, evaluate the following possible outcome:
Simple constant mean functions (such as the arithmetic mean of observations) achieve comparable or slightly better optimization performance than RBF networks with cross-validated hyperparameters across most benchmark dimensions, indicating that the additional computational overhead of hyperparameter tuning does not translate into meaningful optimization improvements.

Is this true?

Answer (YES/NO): NO